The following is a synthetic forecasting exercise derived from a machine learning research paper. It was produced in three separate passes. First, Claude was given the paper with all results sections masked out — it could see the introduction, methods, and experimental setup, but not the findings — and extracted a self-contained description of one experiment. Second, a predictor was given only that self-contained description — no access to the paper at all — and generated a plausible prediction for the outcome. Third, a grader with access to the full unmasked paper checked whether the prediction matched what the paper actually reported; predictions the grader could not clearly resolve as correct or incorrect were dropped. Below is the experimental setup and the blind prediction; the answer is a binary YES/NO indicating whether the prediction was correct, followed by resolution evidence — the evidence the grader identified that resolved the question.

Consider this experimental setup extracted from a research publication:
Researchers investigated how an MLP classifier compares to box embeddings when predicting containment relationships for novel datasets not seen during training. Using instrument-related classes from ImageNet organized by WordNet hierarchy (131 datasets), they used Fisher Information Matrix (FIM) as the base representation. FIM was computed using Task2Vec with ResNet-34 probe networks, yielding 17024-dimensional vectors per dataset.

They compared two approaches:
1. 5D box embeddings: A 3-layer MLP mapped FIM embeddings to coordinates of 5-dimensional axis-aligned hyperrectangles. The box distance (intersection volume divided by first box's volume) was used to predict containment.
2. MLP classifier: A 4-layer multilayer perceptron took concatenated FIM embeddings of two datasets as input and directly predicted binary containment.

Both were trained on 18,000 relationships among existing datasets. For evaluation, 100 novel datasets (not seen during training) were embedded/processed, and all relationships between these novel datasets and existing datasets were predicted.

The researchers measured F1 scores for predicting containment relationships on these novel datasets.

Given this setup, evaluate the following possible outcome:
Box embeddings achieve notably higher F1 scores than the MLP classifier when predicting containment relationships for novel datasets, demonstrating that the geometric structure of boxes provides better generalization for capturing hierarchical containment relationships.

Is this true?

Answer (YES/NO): NO